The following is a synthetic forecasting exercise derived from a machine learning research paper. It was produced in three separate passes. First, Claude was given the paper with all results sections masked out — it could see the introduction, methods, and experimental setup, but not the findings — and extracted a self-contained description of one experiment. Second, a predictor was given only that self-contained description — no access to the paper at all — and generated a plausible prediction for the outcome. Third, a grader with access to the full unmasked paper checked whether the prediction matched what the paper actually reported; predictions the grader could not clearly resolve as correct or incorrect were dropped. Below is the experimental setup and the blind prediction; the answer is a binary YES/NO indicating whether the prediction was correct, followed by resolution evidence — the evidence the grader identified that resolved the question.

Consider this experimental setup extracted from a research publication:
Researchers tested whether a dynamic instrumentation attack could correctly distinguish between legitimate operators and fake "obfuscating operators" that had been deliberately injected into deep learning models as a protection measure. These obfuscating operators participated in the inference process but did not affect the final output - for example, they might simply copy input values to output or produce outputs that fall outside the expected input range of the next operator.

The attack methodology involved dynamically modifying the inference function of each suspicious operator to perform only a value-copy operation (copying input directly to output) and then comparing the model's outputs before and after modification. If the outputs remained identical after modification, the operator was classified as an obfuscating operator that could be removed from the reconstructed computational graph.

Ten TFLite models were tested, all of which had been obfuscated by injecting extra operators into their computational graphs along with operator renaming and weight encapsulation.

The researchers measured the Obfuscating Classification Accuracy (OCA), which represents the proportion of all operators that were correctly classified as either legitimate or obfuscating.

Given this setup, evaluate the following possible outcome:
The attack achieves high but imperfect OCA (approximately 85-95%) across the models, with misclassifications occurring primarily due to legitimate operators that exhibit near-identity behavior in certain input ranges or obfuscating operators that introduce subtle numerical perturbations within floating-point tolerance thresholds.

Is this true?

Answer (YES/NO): NO